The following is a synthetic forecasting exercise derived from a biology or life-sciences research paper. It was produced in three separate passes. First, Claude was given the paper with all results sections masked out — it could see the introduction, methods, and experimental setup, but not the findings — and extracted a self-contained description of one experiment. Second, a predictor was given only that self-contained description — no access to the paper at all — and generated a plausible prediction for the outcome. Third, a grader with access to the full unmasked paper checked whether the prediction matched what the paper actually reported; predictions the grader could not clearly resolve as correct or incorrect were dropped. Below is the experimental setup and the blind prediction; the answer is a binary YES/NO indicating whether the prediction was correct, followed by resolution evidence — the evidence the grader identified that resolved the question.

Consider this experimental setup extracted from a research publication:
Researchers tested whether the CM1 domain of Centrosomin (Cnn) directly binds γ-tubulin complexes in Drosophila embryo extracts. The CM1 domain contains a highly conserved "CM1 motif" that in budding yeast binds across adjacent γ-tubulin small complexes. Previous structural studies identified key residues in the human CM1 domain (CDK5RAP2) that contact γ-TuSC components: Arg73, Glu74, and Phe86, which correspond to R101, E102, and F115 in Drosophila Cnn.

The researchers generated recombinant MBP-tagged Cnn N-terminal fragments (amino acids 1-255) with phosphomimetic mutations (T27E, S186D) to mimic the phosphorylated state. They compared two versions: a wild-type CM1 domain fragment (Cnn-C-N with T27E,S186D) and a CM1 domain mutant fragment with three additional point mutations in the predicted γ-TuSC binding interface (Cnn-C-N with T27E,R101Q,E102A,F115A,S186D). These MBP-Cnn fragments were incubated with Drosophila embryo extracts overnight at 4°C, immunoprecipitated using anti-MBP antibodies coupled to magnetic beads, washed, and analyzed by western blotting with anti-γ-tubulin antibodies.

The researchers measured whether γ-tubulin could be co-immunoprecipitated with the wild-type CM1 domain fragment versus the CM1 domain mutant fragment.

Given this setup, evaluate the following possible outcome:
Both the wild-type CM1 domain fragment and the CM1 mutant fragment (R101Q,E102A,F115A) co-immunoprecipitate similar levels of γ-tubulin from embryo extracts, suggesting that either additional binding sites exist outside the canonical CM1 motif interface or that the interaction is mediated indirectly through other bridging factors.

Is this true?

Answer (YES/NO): NO